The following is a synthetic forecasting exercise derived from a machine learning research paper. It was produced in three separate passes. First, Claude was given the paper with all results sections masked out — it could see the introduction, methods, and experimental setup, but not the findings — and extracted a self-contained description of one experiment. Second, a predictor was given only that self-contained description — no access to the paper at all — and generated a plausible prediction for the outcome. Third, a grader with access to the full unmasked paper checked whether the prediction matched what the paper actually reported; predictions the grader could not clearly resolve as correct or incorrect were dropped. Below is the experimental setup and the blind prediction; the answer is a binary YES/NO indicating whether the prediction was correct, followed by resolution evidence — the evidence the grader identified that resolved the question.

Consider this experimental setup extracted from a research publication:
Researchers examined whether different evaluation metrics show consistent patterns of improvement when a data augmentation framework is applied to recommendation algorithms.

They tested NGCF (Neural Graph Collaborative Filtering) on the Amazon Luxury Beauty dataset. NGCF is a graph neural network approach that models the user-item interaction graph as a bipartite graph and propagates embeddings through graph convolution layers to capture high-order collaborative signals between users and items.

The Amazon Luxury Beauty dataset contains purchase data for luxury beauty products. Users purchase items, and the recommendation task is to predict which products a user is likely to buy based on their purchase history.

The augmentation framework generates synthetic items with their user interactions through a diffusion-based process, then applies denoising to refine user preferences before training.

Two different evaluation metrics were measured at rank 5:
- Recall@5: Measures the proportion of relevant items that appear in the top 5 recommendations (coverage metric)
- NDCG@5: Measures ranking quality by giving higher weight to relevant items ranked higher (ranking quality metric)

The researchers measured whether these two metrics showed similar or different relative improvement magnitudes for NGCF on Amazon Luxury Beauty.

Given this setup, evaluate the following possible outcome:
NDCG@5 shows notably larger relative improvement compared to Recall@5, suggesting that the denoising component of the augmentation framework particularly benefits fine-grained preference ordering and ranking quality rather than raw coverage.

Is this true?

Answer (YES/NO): NO